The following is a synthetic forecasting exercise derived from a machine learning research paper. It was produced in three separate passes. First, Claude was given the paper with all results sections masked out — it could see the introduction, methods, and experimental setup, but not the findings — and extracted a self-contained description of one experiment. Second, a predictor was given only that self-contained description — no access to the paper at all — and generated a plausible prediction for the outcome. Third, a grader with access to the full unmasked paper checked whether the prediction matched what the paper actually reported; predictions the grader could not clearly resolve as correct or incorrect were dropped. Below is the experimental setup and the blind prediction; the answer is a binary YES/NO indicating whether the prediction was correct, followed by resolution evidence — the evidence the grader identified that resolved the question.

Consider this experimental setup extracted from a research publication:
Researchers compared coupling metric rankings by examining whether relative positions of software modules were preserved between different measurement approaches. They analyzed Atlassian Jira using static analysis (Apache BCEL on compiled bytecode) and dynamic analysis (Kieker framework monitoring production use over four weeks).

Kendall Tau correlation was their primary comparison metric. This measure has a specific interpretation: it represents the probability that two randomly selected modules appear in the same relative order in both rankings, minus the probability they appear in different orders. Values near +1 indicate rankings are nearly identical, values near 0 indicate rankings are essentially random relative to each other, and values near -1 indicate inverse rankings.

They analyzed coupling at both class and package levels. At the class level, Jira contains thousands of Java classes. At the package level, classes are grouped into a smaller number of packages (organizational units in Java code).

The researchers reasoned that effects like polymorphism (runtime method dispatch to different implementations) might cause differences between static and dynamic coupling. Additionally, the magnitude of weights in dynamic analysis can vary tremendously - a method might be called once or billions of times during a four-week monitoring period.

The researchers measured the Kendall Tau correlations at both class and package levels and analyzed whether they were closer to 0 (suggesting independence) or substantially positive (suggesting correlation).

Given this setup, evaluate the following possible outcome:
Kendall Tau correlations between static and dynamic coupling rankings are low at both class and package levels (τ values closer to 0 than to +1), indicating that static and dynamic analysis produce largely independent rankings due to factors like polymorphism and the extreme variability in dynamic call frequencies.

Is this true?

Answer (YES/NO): NO